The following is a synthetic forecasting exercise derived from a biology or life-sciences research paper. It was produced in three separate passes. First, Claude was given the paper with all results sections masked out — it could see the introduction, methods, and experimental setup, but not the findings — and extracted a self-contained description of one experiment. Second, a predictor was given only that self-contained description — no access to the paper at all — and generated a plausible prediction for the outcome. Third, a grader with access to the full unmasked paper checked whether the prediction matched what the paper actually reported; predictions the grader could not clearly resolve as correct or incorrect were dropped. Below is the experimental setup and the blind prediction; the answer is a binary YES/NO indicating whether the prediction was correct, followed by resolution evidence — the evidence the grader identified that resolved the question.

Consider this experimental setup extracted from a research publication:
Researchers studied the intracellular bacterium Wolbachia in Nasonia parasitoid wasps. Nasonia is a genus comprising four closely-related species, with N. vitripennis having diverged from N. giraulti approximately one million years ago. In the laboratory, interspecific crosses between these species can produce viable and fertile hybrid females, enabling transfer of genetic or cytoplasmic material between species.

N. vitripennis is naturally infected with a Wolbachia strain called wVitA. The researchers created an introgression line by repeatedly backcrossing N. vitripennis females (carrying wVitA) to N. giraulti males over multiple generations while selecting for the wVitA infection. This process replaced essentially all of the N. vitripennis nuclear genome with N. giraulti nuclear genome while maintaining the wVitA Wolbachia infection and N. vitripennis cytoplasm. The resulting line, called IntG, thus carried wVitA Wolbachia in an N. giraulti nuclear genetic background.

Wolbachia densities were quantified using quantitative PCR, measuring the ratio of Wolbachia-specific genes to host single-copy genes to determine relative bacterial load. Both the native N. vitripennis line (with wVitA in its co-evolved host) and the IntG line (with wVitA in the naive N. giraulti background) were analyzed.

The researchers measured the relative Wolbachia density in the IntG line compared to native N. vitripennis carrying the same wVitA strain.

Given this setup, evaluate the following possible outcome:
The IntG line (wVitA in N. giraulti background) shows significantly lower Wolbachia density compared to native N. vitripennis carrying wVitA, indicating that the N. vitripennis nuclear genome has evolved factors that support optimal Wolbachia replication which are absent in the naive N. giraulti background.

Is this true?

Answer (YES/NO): NO